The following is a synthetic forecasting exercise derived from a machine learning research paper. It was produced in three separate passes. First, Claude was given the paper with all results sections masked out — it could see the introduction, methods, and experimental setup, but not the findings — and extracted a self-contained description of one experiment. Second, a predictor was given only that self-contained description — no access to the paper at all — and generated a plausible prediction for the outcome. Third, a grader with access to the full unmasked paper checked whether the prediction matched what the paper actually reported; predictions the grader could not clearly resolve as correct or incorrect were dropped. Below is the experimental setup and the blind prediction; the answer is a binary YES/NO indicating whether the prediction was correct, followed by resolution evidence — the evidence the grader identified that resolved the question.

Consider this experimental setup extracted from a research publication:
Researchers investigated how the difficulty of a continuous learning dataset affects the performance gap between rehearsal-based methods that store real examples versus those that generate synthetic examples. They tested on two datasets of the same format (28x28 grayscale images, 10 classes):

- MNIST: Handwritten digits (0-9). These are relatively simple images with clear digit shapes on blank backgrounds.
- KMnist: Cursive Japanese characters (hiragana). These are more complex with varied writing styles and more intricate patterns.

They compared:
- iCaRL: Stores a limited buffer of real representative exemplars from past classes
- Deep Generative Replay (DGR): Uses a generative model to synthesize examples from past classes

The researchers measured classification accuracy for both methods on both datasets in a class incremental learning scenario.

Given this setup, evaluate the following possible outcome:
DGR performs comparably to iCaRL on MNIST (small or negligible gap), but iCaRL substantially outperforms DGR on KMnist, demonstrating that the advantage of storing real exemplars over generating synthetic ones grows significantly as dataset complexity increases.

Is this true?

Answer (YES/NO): NO